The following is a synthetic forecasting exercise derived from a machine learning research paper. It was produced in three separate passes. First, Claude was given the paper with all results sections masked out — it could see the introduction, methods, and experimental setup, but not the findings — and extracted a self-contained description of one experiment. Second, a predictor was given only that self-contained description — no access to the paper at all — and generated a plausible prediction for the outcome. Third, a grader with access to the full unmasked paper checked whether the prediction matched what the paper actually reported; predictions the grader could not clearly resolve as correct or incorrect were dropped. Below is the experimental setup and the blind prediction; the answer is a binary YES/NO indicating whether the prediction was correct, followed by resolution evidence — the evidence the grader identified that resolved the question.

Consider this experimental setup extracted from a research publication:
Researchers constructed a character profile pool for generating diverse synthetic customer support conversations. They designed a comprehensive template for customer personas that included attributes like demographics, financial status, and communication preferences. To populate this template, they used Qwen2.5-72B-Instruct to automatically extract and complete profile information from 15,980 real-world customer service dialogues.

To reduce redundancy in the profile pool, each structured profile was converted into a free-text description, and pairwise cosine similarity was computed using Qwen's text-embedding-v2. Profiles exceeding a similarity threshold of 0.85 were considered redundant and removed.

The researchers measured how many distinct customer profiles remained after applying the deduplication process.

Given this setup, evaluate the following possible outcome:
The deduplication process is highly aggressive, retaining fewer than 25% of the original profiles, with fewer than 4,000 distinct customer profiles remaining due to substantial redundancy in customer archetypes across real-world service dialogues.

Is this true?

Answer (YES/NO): YES